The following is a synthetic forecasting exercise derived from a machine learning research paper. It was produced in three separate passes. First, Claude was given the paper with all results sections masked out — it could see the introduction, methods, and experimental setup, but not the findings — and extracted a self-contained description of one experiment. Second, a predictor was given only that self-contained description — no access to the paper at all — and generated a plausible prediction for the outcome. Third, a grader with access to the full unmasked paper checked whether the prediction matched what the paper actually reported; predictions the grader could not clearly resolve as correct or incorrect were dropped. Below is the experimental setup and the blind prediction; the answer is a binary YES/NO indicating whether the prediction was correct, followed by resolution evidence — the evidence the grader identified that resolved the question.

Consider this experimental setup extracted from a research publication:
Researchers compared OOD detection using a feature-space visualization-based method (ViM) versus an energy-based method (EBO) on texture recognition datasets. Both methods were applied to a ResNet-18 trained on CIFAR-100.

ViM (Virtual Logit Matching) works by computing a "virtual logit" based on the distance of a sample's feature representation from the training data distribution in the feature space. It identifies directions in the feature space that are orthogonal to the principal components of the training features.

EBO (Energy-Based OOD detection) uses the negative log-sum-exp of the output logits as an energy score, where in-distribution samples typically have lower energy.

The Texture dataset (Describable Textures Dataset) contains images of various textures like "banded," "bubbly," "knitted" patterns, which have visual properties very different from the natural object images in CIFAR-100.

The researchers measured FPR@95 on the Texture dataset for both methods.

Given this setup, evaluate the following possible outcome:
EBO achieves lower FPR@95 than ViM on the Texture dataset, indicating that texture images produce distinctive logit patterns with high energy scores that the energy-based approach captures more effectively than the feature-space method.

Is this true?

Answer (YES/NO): NO